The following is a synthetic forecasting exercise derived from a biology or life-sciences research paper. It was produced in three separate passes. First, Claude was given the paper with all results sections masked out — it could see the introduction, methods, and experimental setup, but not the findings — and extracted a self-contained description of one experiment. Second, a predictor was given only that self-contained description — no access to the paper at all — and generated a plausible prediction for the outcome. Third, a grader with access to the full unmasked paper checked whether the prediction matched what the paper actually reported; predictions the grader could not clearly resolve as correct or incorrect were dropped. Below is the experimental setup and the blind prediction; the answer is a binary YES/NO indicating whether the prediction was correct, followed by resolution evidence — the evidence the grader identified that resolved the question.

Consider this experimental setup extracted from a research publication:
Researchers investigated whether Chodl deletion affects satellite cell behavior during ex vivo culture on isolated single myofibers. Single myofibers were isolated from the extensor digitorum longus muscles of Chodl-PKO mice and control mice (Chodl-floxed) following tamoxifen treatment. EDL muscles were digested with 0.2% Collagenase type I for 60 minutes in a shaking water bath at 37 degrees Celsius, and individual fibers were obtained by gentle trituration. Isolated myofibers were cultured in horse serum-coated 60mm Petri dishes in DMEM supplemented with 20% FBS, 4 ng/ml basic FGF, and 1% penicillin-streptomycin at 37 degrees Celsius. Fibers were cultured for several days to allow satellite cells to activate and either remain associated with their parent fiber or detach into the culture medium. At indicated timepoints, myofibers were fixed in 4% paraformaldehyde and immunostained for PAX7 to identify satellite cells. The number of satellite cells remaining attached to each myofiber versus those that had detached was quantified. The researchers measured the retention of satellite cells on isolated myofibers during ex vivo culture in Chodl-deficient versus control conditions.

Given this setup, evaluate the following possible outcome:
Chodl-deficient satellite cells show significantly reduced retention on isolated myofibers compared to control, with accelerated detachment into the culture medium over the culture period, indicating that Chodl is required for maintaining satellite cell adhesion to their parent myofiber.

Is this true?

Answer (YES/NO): YES